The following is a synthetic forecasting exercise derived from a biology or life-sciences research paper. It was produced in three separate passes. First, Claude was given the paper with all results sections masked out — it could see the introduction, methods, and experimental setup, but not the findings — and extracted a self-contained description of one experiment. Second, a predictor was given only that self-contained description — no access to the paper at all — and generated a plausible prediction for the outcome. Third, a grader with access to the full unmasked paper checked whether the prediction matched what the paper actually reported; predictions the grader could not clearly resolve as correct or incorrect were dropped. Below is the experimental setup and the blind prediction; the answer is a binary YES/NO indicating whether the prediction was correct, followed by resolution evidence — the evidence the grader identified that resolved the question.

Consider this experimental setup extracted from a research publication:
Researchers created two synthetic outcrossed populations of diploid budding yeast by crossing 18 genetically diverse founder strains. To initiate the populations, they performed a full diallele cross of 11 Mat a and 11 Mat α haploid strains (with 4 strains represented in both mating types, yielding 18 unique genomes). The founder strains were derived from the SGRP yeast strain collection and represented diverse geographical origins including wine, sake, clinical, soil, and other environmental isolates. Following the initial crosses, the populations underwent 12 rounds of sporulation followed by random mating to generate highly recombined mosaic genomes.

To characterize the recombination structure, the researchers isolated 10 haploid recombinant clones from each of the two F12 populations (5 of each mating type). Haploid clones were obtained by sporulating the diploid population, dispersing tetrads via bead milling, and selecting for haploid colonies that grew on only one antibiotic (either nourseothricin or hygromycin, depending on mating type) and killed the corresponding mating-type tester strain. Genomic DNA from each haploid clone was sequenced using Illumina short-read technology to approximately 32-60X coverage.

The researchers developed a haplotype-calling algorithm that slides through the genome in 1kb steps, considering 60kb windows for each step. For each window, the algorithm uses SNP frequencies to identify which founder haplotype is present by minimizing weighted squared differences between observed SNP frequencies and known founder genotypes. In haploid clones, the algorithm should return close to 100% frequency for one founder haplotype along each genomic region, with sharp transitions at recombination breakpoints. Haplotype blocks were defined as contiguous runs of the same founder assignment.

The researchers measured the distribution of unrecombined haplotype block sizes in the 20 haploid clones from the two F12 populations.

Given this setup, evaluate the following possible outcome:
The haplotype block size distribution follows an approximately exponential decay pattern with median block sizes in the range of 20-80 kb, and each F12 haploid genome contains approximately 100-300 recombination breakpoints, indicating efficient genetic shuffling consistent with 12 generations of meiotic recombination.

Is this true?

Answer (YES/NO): YES